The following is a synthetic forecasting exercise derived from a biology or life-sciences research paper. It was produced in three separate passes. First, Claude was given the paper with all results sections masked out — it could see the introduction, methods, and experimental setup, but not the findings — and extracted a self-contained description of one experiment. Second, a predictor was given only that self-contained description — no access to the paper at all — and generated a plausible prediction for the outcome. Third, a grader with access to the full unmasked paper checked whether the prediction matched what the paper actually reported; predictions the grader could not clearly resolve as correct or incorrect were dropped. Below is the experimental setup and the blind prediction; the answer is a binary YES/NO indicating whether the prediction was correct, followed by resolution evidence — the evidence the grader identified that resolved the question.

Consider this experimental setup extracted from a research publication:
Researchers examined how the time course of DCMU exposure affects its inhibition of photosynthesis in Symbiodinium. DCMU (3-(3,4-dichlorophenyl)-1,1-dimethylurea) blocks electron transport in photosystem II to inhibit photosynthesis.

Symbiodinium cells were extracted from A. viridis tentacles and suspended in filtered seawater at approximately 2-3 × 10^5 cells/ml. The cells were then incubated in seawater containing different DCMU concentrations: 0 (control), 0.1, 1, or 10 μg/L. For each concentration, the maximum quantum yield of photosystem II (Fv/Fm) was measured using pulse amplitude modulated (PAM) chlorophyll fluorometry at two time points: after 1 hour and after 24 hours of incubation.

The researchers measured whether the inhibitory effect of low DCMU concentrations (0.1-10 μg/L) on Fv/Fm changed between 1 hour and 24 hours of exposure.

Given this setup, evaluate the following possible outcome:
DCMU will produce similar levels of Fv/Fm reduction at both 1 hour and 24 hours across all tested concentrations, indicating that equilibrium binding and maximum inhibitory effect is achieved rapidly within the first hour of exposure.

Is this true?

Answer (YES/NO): NO